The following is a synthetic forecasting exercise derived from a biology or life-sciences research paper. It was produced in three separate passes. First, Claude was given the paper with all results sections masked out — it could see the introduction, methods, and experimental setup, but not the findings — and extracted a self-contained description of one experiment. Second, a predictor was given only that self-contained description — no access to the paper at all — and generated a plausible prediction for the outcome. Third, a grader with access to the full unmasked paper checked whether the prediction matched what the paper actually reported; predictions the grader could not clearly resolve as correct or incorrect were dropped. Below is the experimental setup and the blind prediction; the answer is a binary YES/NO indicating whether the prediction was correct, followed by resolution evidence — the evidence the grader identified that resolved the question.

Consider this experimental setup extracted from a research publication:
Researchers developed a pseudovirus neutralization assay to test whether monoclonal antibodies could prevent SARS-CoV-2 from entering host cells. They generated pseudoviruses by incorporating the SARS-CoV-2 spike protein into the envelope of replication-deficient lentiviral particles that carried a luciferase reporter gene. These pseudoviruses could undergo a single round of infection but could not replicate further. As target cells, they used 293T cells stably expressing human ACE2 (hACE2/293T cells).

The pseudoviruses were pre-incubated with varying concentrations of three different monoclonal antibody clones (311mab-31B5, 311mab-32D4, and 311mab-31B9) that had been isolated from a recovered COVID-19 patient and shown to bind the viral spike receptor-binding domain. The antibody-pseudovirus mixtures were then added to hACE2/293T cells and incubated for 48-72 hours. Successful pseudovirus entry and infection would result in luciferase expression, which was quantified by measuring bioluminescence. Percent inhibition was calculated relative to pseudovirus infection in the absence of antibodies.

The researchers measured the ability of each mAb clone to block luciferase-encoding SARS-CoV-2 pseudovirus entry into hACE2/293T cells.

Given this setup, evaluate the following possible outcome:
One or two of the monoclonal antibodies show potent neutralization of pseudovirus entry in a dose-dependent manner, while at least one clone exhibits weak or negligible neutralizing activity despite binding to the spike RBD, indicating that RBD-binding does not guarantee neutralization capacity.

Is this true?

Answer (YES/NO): YES